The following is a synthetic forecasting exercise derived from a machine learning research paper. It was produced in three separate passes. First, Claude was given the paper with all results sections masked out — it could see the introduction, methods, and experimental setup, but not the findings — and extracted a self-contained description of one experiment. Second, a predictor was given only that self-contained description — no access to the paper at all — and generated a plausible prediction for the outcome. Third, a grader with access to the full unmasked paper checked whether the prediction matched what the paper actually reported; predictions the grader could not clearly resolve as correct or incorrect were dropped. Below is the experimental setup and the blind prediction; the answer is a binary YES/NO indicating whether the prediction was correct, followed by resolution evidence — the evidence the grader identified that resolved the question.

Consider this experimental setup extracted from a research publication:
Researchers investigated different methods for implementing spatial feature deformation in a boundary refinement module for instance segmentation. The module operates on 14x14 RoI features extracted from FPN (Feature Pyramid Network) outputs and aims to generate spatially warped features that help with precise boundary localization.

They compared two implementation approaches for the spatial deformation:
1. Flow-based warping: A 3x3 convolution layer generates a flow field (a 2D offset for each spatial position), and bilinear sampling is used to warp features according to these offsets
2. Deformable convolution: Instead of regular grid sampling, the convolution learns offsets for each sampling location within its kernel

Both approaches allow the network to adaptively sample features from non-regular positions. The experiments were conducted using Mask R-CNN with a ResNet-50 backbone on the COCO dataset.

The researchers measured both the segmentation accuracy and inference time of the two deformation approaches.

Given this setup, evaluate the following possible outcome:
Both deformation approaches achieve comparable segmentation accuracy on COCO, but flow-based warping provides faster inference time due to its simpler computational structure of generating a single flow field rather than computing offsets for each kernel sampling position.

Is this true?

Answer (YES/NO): YES